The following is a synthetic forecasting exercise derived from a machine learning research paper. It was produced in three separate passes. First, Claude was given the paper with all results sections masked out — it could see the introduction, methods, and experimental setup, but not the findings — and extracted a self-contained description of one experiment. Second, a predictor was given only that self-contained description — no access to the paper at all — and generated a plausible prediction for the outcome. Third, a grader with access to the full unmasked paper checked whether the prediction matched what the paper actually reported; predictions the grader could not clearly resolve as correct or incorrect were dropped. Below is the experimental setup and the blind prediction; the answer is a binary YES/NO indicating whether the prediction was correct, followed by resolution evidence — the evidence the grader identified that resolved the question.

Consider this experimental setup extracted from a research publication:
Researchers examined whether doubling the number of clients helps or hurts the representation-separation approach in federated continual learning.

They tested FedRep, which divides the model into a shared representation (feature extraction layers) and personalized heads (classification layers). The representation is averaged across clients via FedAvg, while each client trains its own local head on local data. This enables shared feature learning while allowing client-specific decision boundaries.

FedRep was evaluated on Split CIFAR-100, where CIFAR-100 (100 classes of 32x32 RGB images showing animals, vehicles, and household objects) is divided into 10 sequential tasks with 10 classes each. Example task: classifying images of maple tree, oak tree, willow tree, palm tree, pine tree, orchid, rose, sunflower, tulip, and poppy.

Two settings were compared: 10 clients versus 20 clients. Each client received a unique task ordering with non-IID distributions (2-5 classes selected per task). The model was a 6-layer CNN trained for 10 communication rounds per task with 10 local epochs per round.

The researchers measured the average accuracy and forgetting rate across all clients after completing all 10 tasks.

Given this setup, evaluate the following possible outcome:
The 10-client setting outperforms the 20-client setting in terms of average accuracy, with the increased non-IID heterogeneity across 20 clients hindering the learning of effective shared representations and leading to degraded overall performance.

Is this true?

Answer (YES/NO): NO